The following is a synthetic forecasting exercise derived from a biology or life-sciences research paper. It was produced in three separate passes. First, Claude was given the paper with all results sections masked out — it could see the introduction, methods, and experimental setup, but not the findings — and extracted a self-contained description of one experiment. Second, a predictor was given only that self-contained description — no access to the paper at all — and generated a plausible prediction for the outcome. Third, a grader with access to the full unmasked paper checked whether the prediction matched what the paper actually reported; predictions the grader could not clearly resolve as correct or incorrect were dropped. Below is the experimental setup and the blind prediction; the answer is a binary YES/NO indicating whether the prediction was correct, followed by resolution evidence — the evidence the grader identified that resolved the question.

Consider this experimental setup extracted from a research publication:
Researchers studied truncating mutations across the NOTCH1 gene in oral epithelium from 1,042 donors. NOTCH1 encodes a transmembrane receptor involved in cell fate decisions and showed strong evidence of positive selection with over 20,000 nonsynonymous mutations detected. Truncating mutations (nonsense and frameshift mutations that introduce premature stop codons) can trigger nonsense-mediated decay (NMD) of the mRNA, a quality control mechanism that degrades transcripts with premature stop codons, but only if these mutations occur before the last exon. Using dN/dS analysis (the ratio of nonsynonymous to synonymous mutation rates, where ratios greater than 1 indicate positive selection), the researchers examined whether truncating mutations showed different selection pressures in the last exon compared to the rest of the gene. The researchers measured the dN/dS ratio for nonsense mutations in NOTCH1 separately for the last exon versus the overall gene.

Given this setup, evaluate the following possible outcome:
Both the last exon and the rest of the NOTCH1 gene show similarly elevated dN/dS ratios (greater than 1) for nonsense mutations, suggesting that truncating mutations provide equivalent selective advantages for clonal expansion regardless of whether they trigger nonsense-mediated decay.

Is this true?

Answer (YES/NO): NO